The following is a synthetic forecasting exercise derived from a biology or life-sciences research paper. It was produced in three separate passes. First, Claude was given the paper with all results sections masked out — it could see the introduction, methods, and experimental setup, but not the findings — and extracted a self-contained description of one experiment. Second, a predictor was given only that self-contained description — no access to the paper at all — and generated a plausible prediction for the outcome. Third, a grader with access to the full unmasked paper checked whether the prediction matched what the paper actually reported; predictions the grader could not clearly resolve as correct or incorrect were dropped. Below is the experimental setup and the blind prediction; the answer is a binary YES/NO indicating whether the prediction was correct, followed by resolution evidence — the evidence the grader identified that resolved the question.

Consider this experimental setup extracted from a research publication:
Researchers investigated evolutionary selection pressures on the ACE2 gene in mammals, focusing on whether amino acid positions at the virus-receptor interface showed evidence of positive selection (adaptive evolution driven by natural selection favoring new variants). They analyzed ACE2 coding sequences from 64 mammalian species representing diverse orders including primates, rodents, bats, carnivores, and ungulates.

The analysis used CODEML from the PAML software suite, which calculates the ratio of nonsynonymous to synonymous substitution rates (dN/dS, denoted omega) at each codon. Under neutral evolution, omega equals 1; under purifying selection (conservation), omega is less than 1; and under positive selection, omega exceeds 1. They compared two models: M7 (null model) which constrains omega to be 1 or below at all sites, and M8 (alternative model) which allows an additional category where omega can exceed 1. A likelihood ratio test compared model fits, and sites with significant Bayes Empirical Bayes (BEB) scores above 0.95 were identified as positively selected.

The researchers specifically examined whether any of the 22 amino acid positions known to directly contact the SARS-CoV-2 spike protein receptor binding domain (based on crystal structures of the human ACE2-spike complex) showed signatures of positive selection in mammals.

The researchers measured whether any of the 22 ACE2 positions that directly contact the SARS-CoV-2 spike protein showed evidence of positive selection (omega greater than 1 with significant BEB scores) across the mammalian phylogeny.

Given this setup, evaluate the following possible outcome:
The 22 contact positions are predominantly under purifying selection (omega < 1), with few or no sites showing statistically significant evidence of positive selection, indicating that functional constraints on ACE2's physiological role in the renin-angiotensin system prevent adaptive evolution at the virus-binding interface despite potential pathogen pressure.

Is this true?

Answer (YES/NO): NO